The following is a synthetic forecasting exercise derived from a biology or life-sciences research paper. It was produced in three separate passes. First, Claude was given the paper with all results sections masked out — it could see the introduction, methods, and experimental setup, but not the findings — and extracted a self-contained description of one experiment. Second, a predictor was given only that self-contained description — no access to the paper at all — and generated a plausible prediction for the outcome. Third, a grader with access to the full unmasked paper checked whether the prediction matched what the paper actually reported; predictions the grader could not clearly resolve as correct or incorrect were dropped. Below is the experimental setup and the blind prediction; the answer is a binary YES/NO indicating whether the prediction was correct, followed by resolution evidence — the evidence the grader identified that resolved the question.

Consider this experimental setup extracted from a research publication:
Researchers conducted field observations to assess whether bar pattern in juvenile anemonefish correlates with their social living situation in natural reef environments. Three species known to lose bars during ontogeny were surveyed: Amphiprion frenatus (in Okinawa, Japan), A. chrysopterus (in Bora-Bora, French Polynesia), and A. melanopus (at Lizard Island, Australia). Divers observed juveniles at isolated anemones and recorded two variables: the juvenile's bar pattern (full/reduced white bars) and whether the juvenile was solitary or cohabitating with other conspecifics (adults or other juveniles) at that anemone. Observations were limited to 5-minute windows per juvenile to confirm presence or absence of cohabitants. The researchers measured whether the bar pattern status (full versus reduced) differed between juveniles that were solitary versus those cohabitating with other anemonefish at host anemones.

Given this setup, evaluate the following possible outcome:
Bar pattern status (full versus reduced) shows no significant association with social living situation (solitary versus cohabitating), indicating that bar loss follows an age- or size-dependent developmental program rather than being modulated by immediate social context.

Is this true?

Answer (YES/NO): NO